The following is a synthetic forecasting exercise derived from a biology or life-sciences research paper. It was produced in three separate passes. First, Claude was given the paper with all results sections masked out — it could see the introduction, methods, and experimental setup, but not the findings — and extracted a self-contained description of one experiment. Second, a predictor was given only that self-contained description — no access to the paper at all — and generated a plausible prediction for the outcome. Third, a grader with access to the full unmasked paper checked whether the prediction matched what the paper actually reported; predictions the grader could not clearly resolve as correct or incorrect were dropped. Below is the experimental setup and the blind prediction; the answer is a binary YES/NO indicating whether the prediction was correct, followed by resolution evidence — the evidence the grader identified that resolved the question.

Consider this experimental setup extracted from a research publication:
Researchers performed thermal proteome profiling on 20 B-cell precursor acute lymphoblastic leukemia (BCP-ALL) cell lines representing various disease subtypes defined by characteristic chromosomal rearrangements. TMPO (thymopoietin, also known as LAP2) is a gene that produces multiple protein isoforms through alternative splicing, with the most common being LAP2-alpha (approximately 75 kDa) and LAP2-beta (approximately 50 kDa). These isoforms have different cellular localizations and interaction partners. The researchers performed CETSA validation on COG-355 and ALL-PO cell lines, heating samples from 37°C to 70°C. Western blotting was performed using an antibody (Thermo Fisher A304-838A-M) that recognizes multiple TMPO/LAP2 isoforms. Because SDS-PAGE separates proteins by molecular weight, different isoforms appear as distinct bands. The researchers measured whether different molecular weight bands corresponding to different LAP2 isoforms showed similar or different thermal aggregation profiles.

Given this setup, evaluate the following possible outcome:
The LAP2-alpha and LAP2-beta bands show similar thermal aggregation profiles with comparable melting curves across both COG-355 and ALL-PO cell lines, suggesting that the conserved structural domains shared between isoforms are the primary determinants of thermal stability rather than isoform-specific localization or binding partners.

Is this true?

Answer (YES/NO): NO